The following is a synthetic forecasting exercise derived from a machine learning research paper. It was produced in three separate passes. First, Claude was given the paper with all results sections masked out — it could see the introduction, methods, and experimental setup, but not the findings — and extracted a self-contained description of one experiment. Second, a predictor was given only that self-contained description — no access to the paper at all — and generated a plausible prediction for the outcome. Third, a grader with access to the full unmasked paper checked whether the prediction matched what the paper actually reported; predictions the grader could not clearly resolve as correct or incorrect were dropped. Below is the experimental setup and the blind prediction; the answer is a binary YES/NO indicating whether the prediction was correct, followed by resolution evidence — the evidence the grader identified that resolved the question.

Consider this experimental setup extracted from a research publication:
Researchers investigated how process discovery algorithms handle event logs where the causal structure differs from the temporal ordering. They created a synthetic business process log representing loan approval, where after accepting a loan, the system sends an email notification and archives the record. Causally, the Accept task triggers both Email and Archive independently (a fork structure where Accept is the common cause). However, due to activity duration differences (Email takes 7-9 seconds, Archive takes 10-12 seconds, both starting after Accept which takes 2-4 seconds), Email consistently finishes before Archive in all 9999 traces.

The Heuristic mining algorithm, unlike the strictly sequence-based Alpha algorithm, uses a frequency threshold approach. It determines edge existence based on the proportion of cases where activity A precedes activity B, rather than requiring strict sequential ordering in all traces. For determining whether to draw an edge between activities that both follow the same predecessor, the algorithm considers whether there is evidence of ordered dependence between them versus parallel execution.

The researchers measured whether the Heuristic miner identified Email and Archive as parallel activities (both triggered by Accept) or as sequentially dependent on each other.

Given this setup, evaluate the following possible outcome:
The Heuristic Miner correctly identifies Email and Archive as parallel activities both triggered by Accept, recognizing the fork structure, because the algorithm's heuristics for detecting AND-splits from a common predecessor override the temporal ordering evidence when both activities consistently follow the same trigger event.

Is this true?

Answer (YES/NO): NO